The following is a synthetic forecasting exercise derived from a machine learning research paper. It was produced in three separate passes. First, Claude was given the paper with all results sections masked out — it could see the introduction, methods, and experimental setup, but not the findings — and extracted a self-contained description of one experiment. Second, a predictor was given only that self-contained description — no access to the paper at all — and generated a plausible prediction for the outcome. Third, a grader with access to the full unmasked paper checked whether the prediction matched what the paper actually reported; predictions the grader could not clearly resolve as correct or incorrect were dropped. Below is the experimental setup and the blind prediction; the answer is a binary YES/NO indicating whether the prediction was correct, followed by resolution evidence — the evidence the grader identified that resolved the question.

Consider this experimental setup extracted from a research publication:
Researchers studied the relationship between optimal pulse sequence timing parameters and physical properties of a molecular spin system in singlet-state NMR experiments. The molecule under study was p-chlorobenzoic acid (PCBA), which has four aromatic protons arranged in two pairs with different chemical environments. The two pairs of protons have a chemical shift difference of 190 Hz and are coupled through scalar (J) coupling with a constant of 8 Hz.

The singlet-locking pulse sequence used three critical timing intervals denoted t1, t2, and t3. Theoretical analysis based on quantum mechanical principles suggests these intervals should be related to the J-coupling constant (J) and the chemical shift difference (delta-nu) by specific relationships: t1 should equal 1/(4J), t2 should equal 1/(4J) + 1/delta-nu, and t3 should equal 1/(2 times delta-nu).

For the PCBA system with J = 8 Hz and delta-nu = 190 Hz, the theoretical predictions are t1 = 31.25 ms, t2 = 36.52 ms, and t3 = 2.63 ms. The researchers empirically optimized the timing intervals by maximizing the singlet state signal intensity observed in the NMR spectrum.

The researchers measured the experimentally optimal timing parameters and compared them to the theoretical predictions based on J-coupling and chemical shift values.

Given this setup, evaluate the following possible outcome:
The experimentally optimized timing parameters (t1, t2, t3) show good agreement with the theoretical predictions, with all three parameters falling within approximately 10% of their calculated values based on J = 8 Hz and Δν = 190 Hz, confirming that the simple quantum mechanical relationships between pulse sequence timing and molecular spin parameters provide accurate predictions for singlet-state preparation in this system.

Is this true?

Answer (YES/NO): NO